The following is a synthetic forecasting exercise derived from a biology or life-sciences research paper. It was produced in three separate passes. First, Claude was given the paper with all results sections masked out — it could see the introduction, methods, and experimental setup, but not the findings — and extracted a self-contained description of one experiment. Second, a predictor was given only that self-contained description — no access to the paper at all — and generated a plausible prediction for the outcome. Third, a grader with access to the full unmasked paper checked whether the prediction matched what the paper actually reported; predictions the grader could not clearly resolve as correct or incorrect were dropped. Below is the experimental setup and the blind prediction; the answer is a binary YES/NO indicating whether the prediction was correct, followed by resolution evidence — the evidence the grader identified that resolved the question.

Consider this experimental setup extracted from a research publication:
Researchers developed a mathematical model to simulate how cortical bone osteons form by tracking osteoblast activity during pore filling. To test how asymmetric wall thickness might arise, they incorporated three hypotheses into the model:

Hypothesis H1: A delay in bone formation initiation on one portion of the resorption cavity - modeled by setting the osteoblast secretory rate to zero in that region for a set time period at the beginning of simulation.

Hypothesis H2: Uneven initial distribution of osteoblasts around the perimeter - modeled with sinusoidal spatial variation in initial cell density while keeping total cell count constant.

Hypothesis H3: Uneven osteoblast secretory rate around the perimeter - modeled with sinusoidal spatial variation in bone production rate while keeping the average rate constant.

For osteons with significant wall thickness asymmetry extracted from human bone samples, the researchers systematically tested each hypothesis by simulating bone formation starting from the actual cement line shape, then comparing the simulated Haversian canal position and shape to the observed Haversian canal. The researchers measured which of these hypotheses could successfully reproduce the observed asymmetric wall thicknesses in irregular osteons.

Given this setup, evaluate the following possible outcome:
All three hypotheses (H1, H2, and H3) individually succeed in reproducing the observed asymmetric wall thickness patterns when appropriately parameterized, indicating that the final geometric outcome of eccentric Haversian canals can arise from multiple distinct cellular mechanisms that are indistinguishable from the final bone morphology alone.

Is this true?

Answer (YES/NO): NO